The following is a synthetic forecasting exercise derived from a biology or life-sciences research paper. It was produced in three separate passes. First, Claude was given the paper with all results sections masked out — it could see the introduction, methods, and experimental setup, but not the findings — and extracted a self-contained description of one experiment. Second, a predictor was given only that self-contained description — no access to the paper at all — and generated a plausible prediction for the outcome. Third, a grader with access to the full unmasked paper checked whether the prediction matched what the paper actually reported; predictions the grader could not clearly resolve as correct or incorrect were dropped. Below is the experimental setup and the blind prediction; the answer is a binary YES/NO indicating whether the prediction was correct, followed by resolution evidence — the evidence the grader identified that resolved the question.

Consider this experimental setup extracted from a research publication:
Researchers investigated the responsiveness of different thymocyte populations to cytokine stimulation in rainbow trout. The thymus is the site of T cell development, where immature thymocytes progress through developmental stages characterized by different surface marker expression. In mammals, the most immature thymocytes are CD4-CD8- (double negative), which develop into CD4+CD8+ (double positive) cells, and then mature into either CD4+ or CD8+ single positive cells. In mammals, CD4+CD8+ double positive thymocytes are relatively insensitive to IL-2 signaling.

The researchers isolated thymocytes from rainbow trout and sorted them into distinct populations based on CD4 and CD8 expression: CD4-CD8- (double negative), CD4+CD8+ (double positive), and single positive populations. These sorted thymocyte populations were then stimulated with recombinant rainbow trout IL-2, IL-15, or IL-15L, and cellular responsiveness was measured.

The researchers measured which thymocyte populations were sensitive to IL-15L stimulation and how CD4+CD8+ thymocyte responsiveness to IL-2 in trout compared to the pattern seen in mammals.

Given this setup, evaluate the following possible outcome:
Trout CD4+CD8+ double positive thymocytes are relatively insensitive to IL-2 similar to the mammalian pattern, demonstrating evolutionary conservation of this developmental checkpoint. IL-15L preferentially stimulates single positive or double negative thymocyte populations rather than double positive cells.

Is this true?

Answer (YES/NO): NO